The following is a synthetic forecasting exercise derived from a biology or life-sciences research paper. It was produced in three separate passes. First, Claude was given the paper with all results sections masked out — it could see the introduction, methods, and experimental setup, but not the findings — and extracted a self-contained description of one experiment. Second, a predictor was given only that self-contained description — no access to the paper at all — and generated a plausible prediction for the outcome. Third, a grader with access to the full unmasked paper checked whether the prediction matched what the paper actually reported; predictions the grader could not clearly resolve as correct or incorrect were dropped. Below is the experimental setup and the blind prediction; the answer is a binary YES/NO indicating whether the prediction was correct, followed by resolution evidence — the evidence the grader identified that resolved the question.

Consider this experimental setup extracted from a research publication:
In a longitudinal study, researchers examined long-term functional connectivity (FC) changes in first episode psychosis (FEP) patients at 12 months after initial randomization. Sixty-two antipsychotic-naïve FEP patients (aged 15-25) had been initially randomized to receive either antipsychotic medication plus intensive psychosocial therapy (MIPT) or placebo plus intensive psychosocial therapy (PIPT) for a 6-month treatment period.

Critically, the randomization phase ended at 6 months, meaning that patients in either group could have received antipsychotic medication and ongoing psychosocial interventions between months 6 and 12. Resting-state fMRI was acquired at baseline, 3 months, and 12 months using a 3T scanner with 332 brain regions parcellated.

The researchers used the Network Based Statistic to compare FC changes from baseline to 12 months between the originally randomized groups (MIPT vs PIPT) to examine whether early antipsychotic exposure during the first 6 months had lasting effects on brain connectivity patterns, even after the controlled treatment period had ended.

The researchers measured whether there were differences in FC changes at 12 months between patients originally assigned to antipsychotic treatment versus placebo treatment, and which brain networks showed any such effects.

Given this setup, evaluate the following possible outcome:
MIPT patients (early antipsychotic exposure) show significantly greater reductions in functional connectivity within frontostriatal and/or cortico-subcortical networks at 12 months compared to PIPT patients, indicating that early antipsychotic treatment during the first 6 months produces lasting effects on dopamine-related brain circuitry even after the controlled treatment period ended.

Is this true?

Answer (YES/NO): NO